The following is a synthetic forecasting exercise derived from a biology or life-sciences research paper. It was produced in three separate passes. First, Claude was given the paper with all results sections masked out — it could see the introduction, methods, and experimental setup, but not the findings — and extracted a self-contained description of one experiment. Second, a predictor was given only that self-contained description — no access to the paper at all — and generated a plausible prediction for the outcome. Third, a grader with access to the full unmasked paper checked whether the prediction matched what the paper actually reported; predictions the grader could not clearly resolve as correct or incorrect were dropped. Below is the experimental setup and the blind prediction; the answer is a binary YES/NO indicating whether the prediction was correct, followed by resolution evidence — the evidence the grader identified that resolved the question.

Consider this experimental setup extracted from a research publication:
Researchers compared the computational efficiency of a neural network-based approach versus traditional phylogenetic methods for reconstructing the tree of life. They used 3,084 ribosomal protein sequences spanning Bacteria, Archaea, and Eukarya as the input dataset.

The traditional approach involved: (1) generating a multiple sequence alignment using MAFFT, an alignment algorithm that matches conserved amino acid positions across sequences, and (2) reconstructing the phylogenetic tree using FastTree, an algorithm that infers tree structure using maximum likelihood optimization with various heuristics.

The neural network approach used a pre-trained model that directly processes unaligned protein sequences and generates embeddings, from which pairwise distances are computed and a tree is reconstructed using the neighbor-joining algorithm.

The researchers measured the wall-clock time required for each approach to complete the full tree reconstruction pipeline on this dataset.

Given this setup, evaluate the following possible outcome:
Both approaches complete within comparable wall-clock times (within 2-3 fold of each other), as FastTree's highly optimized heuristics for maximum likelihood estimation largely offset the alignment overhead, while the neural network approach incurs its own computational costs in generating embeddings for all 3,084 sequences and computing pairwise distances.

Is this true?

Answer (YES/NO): NO